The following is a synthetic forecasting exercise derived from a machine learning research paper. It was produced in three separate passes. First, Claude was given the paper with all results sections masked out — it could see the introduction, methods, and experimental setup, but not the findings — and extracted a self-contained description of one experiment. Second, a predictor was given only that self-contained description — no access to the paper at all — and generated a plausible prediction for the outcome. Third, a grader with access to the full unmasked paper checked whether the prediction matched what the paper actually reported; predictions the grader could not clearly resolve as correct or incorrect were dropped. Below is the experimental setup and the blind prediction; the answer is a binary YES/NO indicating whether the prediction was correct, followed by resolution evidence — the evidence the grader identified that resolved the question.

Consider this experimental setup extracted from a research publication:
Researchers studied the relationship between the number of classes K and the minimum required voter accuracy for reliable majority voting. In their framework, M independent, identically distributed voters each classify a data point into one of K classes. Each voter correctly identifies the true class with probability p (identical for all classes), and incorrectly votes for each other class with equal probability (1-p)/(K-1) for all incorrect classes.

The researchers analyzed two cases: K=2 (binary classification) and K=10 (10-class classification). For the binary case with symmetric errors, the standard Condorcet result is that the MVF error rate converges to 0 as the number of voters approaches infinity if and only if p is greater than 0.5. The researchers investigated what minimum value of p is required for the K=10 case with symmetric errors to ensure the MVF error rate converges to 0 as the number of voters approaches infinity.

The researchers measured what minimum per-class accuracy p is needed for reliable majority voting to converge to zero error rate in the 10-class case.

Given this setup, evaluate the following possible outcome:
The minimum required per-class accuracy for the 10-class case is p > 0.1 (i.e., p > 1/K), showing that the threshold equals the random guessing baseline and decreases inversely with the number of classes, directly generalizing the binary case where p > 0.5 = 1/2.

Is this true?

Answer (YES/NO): YES